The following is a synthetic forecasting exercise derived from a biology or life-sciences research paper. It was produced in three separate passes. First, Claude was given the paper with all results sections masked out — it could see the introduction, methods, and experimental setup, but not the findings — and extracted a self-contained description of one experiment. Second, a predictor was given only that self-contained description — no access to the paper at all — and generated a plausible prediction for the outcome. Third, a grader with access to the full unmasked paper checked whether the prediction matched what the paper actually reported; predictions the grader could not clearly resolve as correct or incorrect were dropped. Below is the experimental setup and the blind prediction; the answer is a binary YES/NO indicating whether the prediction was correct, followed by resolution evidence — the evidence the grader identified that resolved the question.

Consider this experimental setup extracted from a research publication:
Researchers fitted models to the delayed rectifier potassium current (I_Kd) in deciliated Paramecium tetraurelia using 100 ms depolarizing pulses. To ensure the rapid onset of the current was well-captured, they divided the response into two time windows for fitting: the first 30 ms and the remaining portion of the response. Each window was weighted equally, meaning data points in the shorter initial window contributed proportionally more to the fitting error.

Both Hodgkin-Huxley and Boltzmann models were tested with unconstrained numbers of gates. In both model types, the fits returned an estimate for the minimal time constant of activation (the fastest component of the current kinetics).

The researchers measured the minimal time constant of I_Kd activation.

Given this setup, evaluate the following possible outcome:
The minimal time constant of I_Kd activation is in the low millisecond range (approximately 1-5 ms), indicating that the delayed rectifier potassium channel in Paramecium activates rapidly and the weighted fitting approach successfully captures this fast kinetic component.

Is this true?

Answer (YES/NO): NO